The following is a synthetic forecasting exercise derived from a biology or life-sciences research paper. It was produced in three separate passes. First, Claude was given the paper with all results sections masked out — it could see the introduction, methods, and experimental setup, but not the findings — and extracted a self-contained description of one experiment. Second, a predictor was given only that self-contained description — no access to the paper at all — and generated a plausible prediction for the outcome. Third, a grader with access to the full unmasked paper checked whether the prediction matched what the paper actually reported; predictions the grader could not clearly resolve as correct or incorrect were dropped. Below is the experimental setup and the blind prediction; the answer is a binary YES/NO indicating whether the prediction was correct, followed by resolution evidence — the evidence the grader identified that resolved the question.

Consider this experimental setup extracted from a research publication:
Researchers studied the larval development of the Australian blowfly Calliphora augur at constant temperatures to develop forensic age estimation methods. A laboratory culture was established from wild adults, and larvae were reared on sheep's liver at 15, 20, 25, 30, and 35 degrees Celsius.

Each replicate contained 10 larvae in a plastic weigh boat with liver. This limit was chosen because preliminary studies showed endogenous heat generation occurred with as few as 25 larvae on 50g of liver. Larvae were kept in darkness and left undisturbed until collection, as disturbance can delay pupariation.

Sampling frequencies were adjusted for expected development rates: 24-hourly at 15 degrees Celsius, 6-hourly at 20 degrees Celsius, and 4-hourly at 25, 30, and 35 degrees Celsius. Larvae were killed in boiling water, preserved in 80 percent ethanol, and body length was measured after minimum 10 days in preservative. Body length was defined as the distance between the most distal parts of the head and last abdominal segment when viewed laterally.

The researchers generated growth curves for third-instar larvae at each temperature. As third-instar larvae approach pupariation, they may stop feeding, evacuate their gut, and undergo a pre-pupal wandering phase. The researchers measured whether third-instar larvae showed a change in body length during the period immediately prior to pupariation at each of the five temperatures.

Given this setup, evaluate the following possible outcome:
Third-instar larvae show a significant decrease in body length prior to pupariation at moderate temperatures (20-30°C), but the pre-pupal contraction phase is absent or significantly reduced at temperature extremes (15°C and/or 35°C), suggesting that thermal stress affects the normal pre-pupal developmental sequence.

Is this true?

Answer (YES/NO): NO